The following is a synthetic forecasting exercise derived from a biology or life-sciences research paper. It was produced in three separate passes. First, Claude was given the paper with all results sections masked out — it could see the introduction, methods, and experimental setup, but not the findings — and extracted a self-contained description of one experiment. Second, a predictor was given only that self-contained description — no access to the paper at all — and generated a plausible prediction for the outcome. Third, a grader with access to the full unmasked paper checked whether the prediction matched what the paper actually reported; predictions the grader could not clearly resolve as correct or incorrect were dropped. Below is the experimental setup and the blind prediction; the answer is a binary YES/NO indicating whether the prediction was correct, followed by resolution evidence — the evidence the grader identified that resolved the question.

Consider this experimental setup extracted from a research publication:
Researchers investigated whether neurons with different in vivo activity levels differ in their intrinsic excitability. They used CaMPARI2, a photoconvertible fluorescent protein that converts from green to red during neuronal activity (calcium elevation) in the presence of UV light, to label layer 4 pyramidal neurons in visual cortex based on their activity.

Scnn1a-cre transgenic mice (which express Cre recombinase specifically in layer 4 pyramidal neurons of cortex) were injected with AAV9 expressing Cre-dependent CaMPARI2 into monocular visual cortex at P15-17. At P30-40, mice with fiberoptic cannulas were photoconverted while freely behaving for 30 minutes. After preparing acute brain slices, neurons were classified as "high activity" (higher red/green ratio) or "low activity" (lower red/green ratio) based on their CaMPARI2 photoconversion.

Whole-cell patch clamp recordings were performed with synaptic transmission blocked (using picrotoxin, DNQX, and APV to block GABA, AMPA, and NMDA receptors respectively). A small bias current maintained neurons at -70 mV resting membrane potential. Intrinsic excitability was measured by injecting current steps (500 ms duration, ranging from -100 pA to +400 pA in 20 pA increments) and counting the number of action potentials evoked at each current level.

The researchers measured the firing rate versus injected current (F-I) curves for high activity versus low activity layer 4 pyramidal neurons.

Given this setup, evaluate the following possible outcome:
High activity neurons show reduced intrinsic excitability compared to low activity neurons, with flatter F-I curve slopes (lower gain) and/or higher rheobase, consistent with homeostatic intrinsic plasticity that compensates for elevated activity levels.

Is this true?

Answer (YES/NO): NO